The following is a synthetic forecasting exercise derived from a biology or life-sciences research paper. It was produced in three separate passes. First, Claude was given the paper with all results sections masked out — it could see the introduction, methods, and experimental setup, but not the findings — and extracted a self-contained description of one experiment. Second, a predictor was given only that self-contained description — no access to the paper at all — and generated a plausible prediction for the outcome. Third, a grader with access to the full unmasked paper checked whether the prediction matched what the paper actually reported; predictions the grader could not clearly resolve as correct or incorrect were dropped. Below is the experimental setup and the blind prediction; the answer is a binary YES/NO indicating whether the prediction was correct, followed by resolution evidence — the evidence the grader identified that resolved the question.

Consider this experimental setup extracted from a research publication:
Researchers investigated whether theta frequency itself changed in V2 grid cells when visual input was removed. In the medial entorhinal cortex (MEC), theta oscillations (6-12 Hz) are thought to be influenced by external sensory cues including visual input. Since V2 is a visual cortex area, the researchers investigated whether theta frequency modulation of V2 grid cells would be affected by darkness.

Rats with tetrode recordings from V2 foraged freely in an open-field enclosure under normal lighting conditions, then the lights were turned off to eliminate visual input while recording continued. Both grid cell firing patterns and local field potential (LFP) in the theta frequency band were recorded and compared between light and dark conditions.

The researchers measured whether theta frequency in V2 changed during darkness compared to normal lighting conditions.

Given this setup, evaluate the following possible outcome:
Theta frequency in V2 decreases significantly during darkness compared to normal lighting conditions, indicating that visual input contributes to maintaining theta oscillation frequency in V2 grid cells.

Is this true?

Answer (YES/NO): NO